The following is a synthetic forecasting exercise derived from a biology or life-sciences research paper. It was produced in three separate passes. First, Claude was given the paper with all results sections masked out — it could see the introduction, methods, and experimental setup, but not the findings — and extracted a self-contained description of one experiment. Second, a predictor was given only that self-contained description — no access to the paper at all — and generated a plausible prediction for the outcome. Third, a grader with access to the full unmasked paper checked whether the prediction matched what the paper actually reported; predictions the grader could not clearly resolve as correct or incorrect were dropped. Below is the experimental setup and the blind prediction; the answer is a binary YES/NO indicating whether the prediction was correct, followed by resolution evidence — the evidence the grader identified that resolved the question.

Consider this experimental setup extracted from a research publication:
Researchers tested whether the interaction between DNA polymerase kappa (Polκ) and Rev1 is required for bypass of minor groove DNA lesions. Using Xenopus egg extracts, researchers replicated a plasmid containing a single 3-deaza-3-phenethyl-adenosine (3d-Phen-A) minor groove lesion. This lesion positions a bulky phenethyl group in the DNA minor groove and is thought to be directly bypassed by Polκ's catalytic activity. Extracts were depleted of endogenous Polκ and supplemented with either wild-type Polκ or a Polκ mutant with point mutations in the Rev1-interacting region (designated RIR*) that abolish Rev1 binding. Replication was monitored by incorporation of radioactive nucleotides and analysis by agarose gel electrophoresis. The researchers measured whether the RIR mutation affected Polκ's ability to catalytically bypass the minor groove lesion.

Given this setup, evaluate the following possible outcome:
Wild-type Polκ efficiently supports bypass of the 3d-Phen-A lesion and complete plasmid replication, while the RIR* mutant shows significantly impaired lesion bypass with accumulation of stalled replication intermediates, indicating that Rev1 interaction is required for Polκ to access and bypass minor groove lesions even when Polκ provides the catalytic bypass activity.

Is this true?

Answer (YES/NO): NO